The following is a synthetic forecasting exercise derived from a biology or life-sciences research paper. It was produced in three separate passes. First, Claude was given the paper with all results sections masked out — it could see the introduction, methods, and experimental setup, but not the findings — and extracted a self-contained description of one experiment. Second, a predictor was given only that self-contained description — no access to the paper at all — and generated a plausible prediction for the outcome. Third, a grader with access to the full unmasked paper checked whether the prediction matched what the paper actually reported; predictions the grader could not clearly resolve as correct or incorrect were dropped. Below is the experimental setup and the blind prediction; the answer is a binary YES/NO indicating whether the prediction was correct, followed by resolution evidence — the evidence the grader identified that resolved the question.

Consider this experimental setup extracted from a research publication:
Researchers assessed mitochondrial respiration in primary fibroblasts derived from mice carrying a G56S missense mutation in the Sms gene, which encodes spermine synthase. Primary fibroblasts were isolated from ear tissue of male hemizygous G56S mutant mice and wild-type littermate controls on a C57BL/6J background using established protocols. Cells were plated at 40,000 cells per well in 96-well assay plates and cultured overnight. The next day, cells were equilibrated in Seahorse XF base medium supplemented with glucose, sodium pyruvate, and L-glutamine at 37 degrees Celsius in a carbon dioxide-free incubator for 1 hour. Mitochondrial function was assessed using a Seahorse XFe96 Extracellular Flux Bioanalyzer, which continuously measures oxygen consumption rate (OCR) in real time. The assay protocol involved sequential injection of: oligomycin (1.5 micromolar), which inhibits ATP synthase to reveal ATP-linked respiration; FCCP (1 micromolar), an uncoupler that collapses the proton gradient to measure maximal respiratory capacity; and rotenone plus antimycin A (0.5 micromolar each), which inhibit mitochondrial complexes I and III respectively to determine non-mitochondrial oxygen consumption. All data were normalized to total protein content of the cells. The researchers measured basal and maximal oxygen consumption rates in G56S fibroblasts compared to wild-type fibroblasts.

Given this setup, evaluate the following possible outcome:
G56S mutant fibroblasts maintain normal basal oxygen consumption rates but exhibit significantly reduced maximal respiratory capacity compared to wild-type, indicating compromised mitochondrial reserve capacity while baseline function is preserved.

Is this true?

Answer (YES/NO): NO